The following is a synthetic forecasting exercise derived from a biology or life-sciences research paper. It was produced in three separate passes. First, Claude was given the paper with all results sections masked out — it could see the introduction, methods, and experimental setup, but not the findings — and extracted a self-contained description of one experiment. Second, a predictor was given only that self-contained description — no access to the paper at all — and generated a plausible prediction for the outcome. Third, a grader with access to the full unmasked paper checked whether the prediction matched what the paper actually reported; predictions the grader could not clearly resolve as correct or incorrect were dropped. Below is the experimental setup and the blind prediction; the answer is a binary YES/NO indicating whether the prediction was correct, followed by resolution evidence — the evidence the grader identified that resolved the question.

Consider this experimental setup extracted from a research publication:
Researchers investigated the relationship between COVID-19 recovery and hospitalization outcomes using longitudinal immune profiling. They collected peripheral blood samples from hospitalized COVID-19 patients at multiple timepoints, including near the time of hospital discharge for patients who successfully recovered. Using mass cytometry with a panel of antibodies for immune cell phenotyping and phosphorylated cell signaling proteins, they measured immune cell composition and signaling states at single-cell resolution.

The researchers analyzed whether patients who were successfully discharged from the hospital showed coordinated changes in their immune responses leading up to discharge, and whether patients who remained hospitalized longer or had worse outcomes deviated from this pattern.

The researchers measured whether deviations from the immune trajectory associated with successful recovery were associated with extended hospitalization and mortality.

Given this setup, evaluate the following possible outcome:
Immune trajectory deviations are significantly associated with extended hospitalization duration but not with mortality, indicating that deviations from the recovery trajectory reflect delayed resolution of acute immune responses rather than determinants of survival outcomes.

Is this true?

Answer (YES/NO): NO